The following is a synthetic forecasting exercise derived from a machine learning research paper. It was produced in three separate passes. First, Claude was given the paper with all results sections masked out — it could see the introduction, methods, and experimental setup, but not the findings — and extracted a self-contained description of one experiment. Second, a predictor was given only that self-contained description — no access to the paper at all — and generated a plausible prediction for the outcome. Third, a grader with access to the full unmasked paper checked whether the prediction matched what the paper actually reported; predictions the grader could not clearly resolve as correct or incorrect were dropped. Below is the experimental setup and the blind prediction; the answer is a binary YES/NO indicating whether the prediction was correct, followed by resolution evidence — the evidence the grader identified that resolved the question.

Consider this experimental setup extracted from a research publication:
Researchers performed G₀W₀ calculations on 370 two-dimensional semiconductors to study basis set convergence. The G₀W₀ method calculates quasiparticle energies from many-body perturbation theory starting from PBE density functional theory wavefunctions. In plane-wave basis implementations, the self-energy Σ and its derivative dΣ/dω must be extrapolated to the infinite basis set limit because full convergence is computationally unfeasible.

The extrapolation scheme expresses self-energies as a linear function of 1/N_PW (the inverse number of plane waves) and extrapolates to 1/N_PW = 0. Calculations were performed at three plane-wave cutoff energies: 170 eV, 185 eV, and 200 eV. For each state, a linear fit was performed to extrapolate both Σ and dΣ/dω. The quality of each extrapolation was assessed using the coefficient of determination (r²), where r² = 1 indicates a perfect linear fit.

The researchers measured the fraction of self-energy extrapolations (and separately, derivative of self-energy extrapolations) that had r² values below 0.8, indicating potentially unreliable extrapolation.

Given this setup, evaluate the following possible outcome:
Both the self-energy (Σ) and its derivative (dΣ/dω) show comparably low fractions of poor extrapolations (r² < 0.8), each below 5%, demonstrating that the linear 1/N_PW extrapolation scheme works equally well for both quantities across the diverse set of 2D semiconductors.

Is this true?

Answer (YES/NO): NO